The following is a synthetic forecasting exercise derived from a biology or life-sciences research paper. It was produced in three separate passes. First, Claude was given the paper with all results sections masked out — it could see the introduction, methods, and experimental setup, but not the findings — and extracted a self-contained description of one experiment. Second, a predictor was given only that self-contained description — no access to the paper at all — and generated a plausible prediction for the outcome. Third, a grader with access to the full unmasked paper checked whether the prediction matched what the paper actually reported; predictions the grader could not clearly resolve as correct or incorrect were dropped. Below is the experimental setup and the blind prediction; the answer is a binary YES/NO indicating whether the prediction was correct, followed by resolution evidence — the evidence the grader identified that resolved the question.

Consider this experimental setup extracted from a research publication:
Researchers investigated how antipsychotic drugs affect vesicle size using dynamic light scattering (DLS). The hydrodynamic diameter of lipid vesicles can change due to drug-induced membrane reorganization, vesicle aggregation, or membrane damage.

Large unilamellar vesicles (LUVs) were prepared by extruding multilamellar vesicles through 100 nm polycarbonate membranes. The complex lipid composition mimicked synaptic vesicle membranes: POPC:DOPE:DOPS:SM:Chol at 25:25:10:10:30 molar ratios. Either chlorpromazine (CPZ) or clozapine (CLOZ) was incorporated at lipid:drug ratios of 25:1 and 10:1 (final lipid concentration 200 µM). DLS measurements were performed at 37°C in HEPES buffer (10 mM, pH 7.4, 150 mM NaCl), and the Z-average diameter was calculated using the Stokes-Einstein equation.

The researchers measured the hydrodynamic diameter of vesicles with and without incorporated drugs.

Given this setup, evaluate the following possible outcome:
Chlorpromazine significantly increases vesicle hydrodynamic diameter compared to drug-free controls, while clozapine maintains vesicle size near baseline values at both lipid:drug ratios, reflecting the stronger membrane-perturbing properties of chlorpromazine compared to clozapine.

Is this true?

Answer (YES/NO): NO